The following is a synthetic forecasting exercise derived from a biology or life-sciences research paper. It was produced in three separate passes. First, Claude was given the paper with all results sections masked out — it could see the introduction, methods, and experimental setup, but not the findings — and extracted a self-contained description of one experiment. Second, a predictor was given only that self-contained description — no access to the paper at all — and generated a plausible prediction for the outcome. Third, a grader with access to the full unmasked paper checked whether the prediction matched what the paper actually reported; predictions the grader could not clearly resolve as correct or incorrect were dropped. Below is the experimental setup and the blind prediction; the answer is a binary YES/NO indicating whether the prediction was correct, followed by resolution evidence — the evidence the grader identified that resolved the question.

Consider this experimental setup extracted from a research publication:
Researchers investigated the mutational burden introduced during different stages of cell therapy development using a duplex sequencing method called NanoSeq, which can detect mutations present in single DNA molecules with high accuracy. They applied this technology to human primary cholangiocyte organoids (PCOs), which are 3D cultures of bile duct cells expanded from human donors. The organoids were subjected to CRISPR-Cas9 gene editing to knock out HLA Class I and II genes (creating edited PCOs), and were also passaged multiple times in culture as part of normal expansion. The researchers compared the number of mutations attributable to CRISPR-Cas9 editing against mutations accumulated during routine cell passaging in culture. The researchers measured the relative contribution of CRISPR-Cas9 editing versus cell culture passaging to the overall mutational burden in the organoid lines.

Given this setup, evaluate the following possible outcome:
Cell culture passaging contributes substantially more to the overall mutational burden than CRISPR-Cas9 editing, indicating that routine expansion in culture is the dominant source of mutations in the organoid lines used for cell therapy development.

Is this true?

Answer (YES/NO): YES